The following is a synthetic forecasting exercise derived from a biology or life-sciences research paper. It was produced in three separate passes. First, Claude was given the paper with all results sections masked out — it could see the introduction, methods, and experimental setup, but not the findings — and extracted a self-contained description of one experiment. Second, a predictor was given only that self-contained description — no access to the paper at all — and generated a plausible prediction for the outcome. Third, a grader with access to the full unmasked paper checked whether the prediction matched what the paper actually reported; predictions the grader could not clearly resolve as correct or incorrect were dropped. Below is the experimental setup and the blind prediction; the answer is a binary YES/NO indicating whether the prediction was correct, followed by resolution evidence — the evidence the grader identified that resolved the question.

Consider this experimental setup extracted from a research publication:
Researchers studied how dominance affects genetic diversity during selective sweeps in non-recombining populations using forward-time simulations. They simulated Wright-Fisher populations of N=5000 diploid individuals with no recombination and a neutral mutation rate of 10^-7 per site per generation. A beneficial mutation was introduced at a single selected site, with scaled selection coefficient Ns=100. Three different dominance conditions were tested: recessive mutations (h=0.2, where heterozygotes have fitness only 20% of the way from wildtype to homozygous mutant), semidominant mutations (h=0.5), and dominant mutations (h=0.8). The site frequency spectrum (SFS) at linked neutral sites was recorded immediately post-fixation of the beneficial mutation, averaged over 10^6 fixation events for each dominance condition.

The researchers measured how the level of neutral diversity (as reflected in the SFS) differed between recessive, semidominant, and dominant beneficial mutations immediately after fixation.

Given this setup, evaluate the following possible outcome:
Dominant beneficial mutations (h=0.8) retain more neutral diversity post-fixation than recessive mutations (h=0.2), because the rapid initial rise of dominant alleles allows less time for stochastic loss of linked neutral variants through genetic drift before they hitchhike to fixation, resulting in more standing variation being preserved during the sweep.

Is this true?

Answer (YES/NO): NO